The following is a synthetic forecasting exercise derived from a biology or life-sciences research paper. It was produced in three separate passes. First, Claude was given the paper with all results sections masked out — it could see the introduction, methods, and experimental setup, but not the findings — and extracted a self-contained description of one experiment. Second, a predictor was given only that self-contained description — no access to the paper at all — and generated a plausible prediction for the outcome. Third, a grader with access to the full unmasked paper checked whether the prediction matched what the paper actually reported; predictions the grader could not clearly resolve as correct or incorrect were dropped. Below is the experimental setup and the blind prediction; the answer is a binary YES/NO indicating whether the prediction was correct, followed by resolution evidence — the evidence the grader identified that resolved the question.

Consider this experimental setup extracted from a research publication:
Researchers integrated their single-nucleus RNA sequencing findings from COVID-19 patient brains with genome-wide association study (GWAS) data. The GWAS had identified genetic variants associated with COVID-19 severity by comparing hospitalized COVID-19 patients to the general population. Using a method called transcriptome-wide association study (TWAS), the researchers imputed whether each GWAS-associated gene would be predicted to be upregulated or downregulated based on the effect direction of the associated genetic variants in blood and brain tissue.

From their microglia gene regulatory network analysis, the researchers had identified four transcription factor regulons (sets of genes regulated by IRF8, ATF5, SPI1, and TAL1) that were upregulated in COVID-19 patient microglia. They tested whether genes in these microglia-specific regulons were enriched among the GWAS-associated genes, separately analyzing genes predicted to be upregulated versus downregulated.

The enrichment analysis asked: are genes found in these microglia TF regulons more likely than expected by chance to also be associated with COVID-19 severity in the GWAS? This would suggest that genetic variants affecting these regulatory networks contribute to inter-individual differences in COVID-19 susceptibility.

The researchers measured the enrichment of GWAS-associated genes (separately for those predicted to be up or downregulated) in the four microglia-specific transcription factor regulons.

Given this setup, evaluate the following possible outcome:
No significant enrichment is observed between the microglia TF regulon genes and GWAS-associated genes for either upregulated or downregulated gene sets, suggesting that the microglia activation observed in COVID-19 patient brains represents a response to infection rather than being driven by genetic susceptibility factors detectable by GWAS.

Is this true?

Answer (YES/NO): NO